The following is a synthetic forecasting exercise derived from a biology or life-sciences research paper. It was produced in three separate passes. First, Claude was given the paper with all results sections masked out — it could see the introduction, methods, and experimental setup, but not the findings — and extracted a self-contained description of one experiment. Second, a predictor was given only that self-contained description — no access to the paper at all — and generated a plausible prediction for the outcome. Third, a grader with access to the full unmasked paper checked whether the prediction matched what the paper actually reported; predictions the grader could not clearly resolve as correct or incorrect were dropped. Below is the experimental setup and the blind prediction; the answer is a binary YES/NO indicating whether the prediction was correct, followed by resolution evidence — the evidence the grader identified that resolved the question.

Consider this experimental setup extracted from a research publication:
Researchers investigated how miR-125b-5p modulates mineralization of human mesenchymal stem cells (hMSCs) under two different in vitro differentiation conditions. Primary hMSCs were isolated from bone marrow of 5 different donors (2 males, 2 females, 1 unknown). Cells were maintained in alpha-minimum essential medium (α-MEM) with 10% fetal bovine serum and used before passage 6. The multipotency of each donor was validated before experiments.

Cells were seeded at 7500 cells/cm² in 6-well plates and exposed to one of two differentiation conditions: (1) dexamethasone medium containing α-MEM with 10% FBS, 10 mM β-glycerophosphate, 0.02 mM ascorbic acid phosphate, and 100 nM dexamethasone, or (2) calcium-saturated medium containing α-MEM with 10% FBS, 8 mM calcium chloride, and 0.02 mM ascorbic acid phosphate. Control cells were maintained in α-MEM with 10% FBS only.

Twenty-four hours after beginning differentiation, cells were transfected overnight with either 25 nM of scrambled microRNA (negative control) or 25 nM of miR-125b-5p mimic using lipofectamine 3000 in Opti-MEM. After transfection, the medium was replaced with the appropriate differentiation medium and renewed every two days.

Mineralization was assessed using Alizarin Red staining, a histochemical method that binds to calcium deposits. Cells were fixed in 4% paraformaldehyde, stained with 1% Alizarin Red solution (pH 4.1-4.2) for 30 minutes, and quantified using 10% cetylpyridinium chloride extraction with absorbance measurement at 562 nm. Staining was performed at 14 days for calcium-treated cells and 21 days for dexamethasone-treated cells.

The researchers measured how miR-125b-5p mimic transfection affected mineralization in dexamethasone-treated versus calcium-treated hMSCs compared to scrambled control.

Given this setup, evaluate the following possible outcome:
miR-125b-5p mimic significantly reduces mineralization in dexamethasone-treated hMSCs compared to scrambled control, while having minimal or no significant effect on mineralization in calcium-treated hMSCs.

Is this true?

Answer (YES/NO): NO